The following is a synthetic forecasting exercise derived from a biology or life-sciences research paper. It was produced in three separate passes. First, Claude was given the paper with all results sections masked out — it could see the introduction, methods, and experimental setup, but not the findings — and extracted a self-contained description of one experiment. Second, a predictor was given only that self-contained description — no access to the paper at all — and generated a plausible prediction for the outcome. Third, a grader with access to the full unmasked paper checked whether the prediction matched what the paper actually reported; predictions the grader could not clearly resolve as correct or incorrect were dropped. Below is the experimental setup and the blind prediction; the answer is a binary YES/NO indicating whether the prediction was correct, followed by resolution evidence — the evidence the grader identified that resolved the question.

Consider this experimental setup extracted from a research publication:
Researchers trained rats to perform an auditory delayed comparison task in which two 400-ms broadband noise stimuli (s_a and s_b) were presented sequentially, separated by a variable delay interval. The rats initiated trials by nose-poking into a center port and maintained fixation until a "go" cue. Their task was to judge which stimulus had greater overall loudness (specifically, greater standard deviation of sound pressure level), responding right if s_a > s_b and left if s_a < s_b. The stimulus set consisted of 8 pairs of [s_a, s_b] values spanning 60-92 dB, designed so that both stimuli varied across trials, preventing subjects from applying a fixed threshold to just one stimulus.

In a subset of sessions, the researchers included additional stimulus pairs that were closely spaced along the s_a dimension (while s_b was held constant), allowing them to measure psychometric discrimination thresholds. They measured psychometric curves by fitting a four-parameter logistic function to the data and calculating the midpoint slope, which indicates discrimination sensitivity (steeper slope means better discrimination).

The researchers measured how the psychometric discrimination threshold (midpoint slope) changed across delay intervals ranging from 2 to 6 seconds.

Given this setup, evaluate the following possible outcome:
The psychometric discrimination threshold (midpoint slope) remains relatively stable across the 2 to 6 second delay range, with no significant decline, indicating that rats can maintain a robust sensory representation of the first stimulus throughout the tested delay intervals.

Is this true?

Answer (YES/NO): YES